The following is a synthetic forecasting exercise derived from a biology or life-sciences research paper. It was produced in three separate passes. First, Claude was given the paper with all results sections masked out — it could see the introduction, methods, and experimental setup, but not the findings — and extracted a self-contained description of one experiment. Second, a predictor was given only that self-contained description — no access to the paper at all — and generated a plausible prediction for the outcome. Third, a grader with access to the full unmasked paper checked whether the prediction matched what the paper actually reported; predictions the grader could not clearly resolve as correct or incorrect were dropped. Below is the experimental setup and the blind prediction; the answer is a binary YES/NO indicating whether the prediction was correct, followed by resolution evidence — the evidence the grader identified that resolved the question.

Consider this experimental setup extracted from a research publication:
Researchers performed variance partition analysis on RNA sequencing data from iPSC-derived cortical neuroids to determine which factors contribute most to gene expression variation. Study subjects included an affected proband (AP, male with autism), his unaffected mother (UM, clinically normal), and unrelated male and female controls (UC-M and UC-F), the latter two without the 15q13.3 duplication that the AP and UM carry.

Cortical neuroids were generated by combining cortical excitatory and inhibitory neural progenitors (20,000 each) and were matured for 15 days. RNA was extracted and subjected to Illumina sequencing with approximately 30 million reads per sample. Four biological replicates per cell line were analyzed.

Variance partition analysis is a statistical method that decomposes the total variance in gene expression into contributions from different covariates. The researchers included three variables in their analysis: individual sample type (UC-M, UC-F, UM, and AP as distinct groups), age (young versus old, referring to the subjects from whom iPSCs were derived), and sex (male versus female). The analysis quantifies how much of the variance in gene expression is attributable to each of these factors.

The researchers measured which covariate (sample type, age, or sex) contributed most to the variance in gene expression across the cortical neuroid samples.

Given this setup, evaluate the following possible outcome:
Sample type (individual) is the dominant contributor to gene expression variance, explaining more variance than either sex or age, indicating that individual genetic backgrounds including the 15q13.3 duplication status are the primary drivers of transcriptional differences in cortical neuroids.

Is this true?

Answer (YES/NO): YES